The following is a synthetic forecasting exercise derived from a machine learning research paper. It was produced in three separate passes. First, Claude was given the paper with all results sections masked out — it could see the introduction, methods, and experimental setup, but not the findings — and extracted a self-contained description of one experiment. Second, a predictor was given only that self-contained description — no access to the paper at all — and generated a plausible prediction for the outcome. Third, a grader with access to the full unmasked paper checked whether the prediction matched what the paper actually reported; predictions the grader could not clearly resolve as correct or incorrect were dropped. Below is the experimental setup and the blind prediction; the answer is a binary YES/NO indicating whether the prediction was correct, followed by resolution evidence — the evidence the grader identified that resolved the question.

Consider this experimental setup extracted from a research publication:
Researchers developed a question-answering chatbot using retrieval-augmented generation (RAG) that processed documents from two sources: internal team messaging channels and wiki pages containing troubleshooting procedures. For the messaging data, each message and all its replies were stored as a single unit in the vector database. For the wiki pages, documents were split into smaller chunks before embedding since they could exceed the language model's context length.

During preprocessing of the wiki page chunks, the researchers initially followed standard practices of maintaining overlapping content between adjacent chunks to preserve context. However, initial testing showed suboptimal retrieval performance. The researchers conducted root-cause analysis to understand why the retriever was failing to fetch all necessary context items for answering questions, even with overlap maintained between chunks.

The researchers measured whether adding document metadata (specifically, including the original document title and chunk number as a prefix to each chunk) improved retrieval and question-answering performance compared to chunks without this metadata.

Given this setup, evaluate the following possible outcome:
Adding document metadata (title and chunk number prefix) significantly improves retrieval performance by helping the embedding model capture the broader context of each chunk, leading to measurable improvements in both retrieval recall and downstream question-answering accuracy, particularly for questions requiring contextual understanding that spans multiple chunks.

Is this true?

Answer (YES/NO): NO